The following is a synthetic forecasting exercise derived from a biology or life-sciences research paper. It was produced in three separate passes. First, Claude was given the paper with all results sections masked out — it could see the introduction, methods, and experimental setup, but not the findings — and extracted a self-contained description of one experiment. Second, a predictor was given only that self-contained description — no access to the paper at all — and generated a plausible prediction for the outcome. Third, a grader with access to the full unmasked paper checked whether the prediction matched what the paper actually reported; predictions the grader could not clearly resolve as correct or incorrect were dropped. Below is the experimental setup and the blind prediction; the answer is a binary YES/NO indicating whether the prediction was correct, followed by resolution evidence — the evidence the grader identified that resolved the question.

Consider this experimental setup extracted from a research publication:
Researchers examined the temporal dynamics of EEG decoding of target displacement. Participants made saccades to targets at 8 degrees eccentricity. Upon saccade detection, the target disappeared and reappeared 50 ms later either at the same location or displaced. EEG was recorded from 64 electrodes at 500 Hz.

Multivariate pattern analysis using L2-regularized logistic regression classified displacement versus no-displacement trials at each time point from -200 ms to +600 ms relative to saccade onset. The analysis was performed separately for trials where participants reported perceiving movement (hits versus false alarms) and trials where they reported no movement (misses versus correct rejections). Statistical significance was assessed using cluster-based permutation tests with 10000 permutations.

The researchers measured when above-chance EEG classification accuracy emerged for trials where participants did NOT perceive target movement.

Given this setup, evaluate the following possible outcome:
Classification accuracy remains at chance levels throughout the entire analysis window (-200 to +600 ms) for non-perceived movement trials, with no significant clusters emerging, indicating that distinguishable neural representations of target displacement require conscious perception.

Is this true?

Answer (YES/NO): NO